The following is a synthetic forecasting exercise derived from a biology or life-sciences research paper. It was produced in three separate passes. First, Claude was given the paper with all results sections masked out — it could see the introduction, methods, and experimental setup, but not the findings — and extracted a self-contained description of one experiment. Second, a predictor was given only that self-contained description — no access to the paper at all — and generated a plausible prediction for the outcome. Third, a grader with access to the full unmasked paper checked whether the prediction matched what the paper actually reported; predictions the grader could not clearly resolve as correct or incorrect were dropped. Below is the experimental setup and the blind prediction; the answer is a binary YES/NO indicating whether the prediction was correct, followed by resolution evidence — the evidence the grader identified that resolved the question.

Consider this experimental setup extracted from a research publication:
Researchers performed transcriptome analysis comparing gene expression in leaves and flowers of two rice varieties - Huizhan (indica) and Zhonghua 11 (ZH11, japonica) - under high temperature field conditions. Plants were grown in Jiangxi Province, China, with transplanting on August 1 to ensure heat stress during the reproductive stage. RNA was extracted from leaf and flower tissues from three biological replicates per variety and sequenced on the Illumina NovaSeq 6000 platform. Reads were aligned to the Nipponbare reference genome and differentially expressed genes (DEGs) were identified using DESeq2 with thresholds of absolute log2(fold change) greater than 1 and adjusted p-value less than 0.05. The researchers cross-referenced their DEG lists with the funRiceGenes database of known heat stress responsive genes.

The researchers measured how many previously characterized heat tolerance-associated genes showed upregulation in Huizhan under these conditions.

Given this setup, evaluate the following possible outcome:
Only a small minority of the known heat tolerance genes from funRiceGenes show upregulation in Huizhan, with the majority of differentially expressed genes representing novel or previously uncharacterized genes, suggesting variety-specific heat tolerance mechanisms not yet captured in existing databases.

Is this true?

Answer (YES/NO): NO